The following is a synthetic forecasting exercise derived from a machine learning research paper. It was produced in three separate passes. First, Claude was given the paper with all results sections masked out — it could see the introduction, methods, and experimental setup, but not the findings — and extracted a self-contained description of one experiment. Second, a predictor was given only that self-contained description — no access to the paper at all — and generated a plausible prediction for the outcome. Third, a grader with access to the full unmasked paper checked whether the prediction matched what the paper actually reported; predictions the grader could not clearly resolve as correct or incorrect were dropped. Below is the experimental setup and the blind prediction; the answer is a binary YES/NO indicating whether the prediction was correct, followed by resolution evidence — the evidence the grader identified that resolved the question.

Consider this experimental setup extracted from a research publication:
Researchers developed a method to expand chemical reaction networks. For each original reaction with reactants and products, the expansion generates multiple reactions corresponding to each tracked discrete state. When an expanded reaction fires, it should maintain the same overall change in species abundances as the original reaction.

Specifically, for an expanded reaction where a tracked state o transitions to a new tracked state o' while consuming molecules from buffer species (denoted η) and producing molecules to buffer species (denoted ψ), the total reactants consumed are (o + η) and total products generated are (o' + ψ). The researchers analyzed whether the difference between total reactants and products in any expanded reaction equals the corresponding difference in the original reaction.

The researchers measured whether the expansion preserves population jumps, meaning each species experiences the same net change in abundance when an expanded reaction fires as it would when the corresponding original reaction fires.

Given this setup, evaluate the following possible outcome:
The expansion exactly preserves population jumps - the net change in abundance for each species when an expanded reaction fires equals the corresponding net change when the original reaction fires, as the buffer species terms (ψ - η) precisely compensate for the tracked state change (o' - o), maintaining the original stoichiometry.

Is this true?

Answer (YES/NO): YES